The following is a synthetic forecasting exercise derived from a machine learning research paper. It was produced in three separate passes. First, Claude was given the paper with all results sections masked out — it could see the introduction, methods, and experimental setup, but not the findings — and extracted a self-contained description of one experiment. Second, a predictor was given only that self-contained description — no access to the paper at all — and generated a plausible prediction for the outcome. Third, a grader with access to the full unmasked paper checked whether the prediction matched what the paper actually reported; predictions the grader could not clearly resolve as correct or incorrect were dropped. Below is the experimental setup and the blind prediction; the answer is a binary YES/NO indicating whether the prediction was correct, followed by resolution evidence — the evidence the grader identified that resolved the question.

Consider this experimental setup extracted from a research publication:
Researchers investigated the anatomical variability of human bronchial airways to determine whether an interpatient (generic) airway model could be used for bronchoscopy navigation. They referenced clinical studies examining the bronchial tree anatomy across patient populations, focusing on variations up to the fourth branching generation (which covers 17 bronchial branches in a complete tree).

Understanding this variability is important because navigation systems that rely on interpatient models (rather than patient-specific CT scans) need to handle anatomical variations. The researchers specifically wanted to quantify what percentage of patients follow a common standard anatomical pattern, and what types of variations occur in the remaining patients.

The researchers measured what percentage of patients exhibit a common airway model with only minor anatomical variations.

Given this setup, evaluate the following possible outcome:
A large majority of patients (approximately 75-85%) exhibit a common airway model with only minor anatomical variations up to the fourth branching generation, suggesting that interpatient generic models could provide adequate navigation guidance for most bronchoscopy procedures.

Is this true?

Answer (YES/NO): NO